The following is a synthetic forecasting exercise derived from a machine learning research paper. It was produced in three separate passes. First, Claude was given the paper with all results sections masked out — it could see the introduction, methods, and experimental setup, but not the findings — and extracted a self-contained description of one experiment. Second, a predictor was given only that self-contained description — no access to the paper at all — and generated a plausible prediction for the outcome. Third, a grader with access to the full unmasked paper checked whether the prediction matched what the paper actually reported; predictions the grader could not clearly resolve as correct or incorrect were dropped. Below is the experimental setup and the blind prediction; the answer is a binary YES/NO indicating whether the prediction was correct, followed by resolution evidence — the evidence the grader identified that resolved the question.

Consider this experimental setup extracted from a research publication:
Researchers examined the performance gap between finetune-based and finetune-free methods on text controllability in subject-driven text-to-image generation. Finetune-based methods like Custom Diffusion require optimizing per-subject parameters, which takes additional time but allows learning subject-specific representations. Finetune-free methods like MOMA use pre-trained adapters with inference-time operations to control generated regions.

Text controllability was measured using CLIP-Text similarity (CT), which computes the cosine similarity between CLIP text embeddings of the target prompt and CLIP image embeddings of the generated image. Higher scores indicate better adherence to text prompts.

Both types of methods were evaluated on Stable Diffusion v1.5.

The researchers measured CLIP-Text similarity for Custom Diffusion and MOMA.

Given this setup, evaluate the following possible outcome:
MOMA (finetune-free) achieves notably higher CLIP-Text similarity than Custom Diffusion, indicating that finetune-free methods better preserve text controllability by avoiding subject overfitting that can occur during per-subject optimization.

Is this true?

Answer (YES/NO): YES